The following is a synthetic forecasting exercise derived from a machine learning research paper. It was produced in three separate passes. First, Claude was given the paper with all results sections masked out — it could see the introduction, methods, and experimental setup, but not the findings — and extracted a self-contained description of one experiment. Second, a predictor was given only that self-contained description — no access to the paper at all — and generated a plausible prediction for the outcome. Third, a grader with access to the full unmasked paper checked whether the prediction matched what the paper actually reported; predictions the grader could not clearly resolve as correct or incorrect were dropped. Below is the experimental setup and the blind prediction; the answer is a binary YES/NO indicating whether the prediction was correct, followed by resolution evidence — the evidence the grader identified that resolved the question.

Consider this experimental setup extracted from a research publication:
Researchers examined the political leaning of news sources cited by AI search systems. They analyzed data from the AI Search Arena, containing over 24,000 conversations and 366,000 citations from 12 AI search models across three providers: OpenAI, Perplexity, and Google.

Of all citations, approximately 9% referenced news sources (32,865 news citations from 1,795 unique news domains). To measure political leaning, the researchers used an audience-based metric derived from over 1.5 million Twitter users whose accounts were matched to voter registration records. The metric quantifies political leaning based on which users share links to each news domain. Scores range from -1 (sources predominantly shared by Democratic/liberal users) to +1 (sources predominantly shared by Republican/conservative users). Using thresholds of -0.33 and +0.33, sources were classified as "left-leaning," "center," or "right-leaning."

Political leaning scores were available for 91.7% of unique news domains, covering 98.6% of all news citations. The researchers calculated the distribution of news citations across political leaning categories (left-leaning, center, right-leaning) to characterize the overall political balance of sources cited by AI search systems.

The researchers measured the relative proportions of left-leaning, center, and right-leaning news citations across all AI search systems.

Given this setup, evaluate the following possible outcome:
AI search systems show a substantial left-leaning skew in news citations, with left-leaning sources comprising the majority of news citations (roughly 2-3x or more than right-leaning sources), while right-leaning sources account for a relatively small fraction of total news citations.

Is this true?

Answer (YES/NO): NO